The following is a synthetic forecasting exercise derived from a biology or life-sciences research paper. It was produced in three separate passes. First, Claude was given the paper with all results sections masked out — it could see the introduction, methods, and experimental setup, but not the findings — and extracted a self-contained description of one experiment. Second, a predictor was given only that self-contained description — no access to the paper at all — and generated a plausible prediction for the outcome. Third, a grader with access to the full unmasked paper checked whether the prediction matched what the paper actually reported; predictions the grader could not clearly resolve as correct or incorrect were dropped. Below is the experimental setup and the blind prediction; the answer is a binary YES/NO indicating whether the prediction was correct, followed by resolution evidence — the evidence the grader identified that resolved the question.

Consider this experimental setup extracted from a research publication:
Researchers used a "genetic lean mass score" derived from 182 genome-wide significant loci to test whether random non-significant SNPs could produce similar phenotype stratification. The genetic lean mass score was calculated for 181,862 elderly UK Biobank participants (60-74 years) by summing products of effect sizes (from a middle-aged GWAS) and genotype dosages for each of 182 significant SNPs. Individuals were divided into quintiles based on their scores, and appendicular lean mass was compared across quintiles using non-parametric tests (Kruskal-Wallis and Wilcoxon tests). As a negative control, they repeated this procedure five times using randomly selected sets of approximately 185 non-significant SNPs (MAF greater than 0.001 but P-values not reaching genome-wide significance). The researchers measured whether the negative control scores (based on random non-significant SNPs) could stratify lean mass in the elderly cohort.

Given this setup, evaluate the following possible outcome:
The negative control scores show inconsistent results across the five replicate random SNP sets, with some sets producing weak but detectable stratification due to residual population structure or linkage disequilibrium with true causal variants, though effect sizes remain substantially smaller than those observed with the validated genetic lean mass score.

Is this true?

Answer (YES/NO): NO